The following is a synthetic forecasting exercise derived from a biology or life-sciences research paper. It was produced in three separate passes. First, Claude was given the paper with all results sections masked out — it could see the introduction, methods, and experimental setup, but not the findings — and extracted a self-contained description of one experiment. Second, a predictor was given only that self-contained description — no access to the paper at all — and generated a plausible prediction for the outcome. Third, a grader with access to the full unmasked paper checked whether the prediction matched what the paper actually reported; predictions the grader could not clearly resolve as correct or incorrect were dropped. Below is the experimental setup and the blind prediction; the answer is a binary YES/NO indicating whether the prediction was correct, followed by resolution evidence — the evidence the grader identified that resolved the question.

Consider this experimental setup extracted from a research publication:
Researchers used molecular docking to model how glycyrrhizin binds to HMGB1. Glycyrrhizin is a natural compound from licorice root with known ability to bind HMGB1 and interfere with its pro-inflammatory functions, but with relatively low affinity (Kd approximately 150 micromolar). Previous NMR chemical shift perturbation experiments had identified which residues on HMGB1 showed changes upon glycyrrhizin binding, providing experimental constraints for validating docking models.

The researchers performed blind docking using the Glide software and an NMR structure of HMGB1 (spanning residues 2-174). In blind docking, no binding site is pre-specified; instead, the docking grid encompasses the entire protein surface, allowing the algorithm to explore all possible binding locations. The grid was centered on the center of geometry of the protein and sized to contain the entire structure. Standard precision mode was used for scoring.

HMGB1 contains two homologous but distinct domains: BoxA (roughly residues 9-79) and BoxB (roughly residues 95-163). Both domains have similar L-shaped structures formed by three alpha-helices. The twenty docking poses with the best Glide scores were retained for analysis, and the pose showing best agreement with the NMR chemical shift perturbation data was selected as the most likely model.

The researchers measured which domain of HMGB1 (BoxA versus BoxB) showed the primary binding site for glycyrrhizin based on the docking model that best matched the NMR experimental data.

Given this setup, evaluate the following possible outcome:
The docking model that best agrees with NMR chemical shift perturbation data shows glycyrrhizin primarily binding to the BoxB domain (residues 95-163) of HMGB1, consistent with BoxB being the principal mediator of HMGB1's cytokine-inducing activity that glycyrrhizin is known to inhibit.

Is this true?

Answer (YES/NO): NO